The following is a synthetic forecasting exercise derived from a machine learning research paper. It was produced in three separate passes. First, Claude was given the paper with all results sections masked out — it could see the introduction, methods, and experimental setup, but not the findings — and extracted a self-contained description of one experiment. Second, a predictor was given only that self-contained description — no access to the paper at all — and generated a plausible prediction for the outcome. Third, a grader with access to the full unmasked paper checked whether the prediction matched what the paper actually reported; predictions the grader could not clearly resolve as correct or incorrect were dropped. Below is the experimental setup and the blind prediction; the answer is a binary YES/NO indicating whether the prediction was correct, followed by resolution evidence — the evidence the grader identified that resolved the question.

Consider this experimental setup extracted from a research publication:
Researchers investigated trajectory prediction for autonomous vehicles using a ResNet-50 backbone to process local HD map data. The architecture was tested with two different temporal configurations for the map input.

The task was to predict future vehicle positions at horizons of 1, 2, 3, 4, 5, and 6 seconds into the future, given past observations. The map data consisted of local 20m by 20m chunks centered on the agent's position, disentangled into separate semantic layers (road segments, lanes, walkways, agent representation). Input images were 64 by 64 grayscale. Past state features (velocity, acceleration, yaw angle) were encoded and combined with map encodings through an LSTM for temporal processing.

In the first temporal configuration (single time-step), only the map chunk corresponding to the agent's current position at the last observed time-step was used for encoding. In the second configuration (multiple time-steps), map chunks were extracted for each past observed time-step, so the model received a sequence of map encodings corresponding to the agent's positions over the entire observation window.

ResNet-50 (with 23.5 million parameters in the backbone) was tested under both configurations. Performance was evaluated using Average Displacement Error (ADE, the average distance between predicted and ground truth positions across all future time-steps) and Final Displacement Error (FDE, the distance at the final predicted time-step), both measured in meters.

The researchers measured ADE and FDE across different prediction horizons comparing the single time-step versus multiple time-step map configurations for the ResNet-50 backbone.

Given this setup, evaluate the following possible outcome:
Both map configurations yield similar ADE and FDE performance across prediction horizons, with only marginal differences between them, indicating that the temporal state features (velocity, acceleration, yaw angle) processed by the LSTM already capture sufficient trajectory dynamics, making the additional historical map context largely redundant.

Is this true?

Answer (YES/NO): NO